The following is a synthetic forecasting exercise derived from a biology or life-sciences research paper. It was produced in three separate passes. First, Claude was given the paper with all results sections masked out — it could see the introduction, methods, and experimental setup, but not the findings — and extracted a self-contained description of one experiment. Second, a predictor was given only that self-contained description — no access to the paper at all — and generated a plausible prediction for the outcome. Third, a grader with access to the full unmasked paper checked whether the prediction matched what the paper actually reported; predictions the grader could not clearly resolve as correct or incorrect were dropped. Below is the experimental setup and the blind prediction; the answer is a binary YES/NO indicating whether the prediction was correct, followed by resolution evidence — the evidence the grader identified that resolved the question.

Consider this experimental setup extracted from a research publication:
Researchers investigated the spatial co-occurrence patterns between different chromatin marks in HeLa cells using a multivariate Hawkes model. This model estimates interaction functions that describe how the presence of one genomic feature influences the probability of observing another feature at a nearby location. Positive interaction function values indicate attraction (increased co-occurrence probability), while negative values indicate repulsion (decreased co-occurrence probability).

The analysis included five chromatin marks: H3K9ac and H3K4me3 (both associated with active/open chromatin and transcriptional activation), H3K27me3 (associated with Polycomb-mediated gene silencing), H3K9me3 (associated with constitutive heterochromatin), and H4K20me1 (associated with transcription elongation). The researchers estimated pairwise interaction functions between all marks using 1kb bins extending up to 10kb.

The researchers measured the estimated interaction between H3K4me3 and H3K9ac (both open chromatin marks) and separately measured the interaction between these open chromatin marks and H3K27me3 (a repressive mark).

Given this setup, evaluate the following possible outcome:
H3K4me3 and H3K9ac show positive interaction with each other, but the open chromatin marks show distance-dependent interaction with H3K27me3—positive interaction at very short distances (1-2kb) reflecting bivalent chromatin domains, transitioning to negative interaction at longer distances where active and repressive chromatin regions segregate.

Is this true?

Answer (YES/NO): NO